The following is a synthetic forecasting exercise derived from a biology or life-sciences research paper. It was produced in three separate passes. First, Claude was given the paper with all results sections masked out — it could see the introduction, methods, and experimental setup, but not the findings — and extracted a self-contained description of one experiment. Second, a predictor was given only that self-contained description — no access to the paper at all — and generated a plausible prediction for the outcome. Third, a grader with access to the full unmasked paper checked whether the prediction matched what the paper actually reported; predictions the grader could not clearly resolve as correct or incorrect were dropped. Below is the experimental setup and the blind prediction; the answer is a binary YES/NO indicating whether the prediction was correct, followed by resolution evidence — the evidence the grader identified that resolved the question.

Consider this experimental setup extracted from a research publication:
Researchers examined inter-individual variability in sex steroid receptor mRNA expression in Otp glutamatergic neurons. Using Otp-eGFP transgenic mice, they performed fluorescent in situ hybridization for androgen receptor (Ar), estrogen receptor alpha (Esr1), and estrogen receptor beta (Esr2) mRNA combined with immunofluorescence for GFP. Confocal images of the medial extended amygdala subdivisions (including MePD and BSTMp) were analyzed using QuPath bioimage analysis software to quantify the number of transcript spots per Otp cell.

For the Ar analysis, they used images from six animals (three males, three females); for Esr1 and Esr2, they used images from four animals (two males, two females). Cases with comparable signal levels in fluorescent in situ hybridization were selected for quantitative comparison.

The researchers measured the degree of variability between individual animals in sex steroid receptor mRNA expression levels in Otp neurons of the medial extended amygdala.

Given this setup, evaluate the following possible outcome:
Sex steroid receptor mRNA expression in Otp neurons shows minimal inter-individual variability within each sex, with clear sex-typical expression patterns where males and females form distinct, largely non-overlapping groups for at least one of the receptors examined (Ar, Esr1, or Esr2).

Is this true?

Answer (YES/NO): NO